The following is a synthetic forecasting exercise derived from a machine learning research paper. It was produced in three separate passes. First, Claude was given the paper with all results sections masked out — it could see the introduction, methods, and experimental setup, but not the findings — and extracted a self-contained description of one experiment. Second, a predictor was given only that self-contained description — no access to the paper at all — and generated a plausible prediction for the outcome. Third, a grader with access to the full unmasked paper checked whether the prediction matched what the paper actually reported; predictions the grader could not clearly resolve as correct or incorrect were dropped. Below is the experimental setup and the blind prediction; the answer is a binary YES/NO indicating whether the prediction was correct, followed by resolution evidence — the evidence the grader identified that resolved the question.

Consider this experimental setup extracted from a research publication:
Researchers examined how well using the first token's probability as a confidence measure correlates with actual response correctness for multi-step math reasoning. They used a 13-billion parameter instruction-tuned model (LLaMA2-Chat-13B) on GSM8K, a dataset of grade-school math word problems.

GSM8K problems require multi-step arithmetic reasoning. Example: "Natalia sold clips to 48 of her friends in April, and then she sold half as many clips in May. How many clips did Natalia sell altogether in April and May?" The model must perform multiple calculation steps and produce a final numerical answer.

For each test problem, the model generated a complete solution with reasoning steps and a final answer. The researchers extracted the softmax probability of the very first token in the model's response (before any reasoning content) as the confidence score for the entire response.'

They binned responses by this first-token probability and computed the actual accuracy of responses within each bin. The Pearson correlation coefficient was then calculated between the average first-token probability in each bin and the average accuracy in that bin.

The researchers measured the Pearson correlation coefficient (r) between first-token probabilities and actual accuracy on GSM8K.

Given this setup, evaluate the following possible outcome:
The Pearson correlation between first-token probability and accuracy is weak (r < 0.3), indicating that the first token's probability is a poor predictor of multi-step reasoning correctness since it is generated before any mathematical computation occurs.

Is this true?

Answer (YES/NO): NO